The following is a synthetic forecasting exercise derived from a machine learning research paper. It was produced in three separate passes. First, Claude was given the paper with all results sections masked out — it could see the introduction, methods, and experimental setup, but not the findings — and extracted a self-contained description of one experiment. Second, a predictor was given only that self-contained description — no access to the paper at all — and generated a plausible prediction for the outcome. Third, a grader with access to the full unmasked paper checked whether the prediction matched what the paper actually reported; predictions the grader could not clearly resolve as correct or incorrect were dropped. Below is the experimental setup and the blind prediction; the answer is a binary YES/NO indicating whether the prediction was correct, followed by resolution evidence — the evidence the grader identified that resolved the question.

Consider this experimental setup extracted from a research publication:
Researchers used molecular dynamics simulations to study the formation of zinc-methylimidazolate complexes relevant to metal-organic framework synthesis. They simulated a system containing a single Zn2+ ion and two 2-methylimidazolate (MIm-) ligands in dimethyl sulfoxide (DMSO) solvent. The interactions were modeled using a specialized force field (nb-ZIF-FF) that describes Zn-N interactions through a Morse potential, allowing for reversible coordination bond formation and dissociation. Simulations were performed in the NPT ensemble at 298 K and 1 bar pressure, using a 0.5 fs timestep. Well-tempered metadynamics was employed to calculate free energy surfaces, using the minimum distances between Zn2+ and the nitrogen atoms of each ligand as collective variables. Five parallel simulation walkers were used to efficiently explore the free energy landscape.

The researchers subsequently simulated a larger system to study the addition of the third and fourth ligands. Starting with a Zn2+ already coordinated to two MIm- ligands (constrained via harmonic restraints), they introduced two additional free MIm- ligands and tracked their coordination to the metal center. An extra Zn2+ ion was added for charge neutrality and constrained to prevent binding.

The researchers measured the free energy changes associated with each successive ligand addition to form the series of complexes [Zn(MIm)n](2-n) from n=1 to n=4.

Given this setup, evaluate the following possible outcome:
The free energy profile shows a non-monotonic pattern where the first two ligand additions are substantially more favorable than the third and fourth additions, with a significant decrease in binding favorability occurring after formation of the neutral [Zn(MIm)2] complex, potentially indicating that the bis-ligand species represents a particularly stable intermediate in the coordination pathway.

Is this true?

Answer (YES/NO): NO